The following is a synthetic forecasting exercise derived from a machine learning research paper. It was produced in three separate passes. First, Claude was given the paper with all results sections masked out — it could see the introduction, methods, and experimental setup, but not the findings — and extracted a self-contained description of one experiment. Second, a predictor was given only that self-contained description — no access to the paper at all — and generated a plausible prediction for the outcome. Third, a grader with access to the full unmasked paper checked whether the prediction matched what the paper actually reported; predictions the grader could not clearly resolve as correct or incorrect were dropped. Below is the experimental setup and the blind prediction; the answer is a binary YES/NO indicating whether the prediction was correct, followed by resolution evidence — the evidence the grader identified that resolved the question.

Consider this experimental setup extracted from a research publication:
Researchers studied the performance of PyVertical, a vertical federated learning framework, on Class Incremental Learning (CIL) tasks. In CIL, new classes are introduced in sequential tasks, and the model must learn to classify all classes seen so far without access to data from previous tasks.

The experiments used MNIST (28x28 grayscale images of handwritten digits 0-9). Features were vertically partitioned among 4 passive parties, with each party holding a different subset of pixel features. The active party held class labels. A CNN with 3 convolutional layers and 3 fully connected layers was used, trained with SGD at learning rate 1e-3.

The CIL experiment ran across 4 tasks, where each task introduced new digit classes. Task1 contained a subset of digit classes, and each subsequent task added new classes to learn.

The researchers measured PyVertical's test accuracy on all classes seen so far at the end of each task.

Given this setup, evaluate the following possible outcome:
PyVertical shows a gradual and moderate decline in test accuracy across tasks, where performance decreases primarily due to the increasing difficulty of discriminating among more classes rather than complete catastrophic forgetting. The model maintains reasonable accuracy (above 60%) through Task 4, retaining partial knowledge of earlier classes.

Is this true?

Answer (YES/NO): NO